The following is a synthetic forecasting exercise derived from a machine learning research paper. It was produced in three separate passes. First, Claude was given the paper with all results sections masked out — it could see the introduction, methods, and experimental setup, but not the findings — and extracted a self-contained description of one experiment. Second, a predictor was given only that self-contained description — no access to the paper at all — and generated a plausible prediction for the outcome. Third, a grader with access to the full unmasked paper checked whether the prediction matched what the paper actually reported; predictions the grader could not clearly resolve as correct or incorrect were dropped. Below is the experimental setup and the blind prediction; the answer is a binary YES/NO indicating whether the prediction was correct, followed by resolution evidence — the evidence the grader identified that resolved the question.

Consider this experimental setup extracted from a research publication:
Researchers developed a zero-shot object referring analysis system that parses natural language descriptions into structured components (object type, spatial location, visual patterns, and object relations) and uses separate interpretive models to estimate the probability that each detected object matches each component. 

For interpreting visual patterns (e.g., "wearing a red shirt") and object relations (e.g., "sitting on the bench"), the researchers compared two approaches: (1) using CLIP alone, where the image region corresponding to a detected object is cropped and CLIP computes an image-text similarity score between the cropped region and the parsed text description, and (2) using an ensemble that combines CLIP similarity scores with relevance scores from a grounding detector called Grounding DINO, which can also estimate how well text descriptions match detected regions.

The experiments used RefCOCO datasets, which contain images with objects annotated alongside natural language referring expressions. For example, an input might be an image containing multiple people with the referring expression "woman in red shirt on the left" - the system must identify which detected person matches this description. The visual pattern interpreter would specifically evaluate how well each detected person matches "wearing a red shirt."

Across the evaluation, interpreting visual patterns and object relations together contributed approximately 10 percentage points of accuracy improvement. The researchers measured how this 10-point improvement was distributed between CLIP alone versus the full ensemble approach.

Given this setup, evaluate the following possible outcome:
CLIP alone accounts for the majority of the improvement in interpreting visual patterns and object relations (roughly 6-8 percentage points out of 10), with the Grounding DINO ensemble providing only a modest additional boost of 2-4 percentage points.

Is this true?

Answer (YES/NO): NO